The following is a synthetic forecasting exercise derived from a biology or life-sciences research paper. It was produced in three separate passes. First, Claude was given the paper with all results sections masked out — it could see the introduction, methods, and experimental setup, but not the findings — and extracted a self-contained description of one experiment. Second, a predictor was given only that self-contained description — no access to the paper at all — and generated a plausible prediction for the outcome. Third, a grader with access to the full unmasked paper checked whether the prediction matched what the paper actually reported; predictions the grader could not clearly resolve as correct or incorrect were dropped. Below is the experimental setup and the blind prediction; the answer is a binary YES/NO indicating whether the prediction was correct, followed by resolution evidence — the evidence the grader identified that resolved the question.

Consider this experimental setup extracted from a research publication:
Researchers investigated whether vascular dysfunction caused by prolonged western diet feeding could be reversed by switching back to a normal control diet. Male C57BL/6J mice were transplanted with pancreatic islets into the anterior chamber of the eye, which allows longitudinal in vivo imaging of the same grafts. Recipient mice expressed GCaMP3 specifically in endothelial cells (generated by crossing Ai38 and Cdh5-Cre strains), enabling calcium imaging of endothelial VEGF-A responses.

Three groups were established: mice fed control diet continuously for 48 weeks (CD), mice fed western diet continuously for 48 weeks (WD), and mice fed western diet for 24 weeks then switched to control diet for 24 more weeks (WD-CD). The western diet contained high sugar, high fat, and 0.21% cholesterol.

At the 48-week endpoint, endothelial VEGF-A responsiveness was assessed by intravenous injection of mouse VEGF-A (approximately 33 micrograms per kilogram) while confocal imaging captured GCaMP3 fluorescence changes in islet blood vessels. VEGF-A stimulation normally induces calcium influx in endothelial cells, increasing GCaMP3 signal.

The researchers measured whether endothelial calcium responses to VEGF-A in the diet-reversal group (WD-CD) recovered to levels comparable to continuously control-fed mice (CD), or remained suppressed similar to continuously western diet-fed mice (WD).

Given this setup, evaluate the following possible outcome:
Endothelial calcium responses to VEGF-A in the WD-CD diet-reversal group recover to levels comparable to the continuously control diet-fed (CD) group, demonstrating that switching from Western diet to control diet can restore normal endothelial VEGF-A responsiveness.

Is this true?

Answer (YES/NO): NO